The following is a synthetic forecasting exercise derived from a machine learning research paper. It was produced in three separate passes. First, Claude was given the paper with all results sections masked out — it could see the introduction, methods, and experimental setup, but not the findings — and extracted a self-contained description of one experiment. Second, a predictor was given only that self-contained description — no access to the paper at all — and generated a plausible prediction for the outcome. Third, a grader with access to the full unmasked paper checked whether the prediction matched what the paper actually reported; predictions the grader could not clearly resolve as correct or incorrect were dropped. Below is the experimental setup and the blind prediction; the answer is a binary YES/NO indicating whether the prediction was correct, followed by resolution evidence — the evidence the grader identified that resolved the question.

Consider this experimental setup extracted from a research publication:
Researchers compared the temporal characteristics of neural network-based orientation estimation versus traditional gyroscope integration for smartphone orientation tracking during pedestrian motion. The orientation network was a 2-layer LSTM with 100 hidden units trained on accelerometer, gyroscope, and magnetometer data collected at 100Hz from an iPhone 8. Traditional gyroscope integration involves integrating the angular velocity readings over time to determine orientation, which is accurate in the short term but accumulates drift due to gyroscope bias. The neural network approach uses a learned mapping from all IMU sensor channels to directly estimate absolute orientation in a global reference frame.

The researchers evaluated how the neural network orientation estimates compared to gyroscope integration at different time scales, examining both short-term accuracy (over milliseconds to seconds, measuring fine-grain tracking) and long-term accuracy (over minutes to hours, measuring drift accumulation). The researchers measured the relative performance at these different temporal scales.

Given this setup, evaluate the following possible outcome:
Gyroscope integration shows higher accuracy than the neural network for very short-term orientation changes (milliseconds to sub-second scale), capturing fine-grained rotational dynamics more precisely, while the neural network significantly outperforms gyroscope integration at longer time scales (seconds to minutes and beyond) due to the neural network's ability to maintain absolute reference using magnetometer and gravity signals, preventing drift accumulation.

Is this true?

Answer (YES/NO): YES